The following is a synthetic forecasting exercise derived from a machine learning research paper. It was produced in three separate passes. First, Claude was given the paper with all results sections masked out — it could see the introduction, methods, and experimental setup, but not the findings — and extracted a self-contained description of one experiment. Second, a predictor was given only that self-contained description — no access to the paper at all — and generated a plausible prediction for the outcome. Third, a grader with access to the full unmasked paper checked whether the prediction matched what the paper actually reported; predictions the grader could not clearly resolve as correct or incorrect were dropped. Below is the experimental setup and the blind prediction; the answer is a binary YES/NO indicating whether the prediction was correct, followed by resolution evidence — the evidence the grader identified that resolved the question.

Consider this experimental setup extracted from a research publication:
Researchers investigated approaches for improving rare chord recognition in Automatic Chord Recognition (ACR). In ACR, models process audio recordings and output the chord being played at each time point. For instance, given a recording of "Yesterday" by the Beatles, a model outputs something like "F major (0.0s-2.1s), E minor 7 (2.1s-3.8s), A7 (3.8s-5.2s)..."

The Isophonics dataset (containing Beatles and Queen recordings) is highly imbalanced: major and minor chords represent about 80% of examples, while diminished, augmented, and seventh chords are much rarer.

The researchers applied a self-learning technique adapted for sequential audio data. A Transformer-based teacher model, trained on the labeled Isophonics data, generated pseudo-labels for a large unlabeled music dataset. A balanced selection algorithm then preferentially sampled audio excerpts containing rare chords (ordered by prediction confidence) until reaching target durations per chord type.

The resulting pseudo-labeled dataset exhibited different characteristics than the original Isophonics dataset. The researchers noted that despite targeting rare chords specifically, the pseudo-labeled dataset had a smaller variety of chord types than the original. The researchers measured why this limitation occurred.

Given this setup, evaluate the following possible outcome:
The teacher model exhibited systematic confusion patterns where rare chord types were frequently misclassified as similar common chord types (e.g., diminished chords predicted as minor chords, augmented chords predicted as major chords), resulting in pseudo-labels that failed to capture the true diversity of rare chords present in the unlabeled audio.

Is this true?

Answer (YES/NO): NO